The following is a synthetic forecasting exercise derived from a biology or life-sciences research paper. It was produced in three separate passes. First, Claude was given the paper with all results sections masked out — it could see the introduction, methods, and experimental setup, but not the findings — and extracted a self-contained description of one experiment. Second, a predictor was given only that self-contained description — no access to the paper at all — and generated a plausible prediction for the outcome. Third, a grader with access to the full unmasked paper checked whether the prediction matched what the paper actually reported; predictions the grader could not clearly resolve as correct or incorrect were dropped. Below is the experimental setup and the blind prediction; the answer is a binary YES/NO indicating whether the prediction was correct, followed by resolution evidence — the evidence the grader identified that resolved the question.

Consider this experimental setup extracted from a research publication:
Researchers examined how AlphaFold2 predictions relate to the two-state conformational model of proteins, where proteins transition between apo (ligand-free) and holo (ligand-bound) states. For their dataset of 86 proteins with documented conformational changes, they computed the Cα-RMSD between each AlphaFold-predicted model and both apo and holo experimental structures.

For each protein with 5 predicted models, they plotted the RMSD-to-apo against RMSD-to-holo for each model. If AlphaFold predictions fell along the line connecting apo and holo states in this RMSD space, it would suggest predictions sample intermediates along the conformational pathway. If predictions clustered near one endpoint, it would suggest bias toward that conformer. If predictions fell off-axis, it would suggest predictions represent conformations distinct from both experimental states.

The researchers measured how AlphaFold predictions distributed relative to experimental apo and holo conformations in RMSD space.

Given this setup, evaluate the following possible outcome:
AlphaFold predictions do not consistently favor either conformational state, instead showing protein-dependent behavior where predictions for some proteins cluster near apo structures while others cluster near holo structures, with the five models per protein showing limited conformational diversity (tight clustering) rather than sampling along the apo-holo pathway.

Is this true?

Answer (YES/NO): NO